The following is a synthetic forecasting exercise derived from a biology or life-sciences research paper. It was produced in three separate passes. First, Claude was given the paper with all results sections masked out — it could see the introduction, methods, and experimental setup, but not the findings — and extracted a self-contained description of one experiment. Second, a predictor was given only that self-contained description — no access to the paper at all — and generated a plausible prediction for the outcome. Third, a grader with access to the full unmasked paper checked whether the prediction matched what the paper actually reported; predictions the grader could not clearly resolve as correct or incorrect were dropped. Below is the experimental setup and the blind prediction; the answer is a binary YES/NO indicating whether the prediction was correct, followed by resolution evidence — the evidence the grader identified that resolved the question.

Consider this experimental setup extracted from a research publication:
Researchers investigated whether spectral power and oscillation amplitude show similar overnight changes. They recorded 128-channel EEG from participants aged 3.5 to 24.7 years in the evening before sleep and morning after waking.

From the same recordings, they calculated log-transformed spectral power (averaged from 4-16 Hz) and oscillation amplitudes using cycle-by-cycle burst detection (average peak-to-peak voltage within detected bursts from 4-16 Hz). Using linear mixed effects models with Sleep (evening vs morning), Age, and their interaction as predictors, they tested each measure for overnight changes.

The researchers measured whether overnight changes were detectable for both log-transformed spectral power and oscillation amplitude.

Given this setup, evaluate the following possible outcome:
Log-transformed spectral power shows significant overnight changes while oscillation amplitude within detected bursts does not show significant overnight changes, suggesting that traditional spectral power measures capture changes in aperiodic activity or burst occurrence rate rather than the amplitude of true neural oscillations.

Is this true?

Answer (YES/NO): NO